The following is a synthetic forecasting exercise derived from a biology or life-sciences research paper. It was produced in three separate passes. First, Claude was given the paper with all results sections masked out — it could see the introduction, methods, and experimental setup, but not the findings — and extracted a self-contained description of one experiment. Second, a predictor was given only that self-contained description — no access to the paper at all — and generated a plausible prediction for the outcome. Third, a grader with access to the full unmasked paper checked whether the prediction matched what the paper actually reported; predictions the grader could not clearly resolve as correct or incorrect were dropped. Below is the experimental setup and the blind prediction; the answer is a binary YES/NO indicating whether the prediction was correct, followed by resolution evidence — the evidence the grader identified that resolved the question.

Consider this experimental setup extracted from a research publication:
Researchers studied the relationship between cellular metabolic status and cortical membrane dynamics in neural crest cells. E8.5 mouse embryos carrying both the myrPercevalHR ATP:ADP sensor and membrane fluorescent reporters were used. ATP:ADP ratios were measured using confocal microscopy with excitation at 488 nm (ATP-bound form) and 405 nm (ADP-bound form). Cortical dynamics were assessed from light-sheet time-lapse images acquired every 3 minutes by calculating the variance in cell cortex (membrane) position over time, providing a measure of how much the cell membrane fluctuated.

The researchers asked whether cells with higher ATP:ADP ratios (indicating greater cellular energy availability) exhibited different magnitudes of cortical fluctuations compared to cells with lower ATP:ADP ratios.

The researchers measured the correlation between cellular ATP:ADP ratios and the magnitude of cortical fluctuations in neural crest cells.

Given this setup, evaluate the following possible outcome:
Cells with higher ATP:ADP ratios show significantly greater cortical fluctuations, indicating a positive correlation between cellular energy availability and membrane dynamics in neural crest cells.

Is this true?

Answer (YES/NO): YES